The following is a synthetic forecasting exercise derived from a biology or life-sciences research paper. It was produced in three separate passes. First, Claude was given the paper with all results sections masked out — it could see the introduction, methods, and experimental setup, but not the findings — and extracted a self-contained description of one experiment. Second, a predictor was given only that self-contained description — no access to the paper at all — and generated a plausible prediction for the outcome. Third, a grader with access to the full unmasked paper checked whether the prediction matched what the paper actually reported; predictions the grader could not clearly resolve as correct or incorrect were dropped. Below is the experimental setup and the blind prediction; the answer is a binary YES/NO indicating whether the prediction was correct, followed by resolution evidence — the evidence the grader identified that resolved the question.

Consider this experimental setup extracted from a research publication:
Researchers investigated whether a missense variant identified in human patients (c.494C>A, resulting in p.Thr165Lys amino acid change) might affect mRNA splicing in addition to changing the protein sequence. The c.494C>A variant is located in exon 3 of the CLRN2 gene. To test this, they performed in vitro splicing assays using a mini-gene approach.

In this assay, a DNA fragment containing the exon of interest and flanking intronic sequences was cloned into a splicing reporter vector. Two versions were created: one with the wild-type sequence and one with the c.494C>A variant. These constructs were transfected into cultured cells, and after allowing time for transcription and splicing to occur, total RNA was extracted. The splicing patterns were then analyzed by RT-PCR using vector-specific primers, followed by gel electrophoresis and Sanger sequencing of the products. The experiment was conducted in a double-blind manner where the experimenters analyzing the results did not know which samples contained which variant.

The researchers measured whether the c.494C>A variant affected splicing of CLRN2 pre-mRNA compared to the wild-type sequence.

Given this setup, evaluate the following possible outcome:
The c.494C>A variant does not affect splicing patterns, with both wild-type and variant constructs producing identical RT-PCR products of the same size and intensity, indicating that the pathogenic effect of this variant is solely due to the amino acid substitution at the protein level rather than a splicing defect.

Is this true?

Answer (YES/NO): NO